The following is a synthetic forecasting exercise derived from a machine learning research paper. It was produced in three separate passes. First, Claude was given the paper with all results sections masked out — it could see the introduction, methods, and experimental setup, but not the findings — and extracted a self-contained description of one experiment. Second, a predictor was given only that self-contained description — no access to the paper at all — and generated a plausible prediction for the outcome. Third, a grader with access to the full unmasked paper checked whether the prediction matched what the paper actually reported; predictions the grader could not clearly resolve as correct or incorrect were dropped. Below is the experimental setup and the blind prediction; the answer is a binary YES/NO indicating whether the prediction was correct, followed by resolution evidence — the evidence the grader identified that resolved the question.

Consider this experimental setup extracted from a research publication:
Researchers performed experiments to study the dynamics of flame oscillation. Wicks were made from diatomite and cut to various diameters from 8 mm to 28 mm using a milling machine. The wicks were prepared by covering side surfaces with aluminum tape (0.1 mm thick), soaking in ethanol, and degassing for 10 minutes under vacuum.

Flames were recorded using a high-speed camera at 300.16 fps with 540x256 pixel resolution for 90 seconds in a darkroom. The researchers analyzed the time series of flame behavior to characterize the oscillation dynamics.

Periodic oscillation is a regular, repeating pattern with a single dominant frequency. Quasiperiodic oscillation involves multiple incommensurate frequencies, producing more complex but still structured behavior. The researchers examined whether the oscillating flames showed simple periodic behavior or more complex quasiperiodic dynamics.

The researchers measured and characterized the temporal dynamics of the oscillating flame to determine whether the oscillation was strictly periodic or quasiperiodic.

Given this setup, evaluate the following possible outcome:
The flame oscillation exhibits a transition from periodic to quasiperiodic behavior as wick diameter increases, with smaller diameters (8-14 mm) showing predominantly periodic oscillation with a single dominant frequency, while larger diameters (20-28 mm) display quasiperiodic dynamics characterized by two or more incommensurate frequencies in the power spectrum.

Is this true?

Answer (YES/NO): NO